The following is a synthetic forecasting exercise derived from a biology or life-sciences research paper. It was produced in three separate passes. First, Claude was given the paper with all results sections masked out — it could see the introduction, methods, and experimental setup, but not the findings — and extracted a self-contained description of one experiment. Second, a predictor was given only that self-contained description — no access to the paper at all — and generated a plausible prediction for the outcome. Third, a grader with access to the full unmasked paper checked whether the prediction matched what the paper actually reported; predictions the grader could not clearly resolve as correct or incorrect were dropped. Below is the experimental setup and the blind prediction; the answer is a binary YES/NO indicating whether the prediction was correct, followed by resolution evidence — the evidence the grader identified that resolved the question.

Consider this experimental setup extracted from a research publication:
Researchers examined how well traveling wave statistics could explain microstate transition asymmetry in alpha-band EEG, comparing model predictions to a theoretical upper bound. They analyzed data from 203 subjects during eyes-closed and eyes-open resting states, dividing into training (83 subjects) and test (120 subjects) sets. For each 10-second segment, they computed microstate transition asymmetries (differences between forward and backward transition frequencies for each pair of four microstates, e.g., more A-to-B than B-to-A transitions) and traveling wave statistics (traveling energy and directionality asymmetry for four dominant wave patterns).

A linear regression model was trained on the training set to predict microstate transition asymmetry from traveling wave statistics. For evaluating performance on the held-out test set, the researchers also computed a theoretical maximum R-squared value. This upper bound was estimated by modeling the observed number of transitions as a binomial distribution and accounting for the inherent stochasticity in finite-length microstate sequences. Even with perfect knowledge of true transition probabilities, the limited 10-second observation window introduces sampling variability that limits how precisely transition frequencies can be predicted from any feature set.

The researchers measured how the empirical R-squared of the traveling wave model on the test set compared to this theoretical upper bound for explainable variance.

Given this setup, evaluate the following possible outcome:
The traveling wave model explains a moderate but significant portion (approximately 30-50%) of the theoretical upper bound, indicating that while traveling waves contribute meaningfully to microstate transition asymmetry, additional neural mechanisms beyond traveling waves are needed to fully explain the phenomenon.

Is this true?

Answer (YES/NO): NO